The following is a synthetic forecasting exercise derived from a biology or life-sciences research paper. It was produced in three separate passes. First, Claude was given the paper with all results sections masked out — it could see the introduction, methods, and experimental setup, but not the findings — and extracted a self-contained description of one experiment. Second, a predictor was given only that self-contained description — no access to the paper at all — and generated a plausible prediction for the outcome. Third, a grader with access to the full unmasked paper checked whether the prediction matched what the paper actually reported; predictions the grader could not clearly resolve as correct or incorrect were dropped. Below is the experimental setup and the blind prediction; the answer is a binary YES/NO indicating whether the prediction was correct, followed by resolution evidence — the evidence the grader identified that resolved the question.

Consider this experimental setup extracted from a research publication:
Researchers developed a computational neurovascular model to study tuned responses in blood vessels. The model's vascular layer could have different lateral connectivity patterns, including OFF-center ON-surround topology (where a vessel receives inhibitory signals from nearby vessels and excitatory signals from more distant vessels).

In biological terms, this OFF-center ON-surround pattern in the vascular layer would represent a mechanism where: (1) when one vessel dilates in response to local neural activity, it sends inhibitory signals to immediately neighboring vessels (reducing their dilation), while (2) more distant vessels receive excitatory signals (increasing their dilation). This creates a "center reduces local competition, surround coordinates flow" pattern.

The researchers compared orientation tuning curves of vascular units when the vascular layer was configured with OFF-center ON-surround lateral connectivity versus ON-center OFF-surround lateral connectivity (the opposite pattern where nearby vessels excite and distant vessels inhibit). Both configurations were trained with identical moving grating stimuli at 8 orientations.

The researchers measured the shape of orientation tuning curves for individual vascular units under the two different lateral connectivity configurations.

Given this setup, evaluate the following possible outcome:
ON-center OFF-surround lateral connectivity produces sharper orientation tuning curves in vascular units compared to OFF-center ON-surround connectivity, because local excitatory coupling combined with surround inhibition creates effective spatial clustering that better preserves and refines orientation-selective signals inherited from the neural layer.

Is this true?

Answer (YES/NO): YES